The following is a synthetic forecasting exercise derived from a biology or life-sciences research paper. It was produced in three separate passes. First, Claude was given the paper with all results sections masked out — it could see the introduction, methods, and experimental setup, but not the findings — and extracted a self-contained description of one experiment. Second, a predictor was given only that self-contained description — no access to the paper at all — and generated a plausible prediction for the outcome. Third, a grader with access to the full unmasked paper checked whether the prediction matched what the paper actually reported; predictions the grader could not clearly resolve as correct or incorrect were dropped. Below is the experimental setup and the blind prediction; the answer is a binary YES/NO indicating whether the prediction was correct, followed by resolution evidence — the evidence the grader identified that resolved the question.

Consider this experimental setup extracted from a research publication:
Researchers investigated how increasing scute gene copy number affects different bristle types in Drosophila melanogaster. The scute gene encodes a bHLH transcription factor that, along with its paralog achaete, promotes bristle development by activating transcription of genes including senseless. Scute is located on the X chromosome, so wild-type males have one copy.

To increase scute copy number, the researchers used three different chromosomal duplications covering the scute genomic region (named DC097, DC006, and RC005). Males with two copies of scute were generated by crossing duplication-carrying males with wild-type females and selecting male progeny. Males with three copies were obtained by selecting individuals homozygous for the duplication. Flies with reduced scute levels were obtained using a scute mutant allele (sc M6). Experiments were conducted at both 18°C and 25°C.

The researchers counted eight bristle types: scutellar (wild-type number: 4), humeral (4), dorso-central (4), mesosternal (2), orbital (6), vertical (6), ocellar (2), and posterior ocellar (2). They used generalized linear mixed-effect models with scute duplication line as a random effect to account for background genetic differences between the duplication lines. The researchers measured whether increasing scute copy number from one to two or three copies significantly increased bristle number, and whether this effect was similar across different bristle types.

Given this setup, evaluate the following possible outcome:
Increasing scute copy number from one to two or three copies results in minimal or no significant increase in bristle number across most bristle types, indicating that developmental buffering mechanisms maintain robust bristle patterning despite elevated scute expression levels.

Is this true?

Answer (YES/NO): NO